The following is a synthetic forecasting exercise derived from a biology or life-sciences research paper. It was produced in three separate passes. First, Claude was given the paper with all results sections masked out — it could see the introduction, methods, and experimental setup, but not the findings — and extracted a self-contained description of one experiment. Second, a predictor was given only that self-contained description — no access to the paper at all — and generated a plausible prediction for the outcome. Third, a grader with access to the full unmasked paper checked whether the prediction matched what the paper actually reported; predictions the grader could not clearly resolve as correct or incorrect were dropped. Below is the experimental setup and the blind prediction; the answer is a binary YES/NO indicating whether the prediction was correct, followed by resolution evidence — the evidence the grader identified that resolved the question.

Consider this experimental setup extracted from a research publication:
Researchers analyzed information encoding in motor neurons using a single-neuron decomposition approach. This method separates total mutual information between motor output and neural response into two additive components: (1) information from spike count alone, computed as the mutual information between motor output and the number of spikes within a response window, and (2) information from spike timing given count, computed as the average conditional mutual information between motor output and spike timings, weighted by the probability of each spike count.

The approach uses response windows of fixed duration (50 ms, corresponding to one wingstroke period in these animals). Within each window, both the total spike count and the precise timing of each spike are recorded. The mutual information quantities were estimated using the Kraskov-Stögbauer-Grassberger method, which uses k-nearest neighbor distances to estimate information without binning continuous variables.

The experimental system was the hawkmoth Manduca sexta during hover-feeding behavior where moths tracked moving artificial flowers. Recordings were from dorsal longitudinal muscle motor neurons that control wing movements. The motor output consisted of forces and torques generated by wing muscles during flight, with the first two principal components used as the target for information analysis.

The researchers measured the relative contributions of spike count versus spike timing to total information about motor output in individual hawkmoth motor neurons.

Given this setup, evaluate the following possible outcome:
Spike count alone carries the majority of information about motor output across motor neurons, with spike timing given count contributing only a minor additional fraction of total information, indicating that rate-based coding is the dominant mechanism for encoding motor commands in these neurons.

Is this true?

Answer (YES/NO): NO